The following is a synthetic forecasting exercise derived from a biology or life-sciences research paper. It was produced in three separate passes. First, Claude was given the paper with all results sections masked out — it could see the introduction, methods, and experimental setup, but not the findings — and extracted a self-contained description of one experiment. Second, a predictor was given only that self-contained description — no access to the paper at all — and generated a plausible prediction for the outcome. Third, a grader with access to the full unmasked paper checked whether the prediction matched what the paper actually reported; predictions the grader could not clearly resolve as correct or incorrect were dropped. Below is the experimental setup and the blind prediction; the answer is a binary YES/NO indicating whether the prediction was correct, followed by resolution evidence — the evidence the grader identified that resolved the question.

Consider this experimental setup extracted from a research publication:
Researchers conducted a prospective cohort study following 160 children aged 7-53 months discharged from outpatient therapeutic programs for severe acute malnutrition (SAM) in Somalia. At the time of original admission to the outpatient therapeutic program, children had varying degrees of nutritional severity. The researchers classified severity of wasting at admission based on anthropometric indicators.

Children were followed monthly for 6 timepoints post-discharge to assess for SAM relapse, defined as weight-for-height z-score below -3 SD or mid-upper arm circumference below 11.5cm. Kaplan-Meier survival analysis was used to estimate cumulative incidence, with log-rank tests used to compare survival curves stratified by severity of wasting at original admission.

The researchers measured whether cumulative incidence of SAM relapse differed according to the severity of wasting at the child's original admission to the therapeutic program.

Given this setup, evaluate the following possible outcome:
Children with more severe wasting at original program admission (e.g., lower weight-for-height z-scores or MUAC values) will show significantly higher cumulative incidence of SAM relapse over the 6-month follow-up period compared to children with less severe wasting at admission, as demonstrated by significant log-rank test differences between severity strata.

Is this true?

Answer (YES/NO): YES